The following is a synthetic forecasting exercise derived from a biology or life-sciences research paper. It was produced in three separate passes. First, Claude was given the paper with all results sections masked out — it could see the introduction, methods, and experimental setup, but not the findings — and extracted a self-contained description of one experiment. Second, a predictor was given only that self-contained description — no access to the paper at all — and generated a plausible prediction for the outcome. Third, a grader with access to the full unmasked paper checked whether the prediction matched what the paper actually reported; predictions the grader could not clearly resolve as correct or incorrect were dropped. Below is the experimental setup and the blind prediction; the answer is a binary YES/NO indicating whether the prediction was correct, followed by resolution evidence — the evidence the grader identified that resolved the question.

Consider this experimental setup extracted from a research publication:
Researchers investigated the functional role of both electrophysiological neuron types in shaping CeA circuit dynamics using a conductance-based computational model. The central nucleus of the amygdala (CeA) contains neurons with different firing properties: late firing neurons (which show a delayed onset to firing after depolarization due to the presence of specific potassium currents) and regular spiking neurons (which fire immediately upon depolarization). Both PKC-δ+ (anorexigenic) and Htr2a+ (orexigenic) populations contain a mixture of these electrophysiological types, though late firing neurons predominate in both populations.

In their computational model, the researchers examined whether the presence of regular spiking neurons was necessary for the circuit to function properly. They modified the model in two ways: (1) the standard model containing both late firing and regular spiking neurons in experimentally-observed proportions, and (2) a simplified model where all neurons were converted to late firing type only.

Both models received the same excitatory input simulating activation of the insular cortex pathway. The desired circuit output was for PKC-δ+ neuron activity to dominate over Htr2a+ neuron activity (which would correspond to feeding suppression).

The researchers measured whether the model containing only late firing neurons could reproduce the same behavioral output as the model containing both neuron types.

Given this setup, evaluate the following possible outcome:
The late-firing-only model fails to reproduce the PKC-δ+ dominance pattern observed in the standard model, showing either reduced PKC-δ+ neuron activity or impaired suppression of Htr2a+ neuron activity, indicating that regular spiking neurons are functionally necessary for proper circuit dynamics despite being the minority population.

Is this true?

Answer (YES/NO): YES